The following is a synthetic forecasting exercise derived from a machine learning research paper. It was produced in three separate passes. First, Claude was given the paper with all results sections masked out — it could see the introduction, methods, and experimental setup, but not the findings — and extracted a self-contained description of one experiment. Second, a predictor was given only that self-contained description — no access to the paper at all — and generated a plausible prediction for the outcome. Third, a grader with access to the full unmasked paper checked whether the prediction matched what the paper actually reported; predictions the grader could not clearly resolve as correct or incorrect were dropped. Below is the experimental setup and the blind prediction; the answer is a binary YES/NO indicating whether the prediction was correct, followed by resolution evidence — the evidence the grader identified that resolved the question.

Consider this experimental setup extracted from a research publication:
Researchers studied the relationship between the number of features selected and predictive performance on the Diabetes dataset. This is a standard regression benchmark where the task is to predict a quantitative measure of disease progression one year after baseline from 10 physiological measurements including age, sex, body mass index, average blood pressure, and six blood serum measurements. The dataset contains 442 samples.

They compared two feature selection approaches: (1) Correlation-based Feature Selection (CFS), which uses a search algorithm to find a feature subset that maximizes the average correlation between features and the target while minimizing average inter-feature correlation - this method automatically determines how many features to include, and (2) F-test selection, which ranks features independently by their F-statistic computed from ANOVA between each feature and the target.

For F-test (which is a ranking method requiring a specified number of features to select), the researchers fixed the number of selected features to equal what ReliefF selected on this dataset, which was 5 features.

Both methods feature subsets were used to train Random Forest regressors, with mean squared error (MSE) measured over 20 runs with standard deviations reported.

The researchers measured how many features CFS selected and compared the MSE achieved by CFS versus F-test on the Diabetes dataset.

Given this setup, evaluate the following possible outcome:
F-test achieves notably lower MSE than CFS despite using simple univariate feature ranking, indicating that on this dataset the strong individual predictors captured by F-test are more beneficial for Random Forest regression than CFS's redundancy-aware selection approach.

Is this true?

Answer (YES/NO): NO